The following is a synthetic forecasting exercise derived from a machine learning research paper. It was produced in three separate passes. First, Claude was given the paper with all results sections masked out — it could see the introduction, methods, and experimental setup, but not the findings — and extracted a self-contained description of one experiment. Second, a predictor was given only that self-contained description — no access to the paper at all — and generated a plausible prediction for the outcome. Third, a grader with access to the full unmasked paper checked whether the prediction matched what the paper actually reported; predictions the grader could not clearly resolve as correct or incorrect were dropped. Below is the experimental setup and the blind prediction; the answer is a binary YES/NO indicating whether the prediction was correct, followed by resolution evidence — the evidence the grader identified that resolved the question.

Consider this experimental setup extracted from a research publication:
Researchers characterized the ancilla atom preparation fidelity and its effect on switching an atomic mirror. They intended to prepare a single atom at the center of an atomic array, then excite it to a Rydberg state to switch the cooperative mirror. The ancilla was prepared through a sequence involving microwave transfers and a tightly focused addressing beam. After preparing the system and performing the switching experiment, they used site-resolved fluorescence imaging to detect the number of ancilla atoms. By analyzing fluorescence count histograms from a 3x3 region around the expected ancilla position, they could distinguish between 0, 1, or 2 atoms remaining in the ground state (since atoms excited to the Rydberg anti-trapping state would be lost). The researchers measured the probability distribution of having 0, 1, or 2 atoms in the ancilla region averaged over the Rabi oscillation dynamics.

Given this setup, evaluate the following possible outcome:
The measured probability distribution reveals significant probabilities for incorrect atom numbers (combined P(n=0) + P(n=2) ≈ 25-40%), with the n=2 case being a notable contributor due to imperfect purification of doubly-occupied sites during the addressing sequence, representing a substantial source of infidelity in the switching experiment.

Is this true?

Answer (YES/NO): NO